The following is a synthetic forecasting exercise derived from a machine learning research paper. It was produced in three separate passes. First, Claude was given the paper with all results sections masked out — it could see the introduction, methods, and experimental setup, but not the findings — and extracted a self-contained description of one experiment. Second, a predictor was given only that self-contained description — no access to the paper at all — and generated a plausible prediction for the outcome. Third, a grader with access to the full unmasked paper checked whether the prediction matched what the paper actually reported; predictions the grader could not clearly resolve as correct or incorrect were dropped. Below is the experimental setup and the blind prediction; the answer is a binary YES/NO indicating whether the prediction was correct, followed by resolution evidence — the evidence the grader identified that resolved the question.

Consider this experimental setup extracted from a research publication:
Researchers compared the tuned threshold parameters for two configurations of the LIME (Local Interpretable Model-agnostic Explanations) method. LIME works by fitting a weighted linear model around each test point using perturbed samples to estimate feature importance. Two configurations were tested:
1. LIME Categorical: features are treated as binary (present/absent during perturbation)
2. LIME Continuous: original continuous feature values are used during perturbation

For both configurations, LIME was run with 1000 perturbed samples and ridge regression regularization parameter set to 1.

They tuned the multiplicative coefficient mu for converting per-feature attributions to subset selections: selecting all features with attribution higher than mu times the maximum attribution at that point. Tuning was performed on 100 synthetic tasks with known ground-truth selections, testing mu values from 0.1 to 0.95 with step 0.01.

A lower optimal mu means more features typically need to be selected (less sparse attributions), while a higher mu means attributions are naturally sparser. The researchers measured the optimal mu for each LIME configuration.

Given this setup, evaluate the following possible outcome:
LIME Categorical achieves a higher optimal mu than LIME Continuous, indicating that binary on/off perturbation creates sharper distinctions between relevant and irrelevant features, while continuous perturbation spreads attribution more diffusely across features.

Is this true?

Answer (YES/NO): NO